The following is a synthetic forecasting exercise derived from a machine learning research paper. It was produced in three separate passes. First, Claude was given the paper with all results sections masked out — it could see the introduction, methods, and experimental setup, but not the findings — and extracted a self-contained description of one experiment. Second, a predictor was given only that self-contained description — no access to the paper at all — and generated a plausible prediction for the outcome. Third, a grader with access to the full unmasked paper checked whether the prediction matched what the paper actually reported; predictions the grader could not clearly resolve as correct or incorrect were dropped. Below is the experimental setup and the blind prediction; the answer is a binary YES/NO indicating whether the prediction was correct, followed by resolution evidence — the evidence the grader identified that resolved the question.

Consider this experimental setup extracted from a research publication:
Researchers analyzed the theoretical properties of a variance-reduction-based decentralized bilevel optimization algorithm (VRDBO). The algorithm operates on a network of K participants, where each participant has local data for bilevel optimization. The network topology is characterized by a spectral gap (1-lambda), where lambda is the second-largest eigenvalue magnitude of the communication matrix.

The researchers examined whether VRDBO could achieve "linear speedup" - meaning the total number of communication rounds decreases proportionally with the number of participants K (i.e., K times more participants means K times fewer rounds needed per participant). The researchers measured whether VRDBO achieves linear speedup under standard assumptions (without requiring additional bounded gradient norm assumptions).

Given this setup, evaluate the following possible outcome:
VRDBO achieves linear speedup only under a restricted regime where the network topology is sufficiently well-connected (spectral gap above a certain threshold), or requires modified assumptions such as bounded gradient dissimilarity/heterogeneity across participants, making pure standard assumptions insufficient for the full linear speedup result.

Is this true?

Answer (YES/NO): NO